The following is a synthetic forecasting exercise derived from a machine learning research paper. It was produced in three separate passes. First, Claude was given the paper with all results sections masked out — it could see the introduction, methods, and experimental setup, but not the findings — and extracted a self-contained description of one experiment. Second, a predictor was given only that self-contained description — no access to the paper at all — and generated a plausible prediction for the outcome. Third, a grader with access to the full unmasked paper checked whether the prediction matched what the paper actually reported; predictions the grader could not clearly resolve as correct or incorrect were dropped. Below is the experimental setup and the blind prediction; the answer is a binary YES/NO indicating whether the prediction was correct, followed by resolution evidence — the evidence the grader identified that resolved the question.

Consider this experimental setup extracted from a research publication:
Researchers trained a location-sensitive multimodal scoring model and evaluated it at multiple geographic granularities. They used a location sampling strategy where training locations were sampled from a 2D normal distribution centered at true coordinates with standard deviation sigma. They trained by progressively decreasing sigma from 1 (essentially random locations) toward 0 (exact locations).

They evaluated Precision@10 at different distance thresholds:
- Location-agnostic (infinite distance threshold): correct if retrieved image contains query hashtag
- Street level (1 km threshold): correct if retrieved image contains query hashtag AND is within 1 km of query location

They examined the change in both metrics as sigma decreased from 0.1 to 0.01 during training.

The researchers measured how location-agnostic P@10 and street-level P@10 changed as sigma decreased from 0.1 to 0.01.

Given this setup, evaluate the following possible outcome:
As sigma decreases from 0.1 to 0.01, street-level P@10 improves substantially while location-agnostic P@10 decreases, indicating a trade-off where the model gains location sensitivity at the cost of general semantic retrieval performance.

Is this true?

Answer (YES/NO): NO